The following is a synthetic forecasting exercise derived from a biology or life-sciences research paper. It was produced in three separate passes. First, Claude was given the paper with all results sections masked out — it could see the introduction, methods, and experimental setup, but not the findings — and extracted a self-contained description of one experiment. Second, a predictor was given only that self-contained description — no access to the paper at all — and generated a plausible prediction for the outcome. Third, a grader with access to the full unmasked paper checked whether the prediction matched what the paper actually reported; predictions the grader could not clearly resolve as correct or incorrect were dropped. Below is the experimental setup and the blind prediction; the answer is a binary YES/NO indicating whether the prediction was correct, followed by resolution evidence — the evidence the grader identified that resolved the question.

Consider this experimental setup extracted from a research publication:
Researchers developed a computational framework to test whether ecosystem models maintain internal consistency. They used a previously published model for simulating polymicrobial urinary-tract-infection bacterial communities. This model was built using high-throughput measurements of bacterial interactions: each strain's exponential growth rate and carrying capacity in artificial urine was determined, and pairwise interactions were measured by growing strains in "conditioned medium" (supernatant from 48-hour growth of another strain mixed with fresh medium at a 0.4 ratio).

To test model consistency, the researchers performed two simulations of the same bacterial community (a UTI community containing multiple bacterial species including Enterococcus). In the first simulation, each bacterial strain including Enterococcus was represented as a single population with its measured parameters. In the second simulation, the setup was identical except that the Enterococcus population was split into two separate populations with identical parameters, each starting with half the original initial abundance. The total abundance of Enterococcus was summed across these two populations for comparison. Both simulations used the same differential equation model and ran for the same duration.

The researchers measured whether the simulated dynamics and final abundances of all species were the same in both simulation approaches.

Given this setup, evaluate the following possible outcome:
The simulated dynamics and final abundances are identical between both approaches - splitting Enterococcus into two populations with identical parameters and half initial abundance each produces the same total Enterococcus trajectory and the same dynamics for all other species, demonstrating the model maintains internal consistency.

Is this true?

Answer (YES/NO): NO